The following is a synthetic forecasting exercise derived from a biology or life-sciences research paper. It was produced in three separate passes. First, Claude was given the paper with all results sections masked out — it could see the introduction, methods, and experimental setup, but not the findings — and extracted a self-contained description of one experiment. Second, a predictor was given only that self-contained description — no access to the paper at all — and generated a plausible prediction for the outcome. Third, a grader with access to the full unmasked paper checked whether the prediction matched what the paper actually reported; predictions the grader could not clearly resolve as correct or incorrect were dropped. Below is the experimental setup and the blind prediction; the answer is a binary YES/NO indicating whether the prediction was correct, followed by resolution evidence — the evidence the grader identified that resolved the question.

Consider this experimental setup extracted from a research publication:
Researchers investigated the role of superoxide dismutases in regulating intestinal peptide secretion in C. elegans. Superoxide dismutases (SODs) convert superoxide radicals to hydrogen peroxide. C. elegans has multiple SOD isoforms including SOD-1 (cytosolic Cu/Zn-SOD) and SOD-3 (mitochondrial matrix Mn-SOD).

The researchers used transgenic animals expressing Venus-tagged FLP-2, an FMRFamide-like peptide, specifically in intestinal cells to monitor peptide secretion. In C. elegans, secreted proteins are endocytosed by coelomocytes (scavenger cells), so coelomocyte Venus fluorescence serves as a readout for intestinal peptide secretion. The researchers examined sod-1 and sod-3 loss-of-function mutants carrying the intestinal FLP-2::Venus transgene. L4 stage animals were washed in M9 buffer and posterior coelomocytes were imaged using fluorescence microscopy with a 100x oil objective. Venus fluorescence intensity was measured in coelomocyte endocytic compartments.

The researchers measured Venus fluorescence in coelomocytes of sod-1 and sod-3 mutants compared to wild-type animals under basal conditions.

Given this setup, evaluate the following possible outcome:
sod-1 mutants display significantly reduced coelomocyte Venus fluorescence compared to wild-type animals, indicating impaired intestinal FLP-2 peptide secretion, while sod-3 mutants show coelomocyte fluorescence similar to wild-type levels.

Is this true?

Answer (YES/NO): NO